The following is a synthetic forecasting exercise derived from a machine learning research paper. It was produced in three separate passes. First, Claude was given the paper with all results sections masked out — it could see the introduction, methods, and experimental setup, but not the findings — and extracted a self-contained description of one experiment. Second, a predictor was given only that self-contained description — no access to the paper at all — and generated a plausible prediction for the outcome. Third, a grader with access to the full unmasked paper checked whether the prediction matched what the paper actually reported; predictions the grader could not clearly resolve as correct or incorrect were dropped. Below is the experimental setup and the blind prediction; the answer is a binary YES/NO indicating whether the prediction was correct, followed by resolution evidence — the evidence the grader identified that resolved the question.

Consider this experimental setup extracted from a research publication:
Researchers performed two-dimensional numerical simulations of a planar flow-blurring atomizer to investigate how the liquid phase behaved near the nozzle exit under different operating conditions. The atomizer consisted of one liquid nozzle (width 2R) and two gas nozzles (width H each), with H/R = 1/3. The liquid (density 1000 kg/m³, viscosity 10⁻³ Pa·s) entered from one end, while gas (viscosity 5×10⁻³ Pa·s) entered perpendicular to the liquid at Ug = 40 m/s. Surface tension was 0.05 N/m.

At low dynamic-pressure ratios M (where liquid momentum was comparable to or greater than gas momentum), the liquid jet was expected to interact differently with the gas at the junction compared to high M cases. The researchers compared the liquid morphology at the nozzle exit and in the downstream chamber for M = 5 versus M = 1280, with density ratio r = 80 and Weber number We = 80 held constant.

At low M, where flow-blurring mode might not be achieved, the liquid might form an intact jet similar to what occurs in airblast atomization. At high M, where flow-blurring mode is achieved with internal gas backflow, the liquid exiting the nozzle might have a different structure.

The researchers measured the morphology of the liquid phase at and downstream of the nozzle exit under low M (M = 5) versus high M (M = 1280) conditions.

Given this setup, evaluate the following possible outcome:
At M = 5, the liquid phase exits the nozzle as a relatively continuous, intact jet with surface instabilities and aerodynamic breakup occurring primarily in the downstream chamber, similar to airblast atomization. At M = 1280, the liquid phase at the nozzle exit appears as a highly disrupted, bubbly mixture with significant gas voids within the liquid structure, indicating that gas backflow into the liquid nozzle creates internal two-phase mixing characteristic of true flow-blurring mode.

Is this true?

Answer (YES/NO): NO